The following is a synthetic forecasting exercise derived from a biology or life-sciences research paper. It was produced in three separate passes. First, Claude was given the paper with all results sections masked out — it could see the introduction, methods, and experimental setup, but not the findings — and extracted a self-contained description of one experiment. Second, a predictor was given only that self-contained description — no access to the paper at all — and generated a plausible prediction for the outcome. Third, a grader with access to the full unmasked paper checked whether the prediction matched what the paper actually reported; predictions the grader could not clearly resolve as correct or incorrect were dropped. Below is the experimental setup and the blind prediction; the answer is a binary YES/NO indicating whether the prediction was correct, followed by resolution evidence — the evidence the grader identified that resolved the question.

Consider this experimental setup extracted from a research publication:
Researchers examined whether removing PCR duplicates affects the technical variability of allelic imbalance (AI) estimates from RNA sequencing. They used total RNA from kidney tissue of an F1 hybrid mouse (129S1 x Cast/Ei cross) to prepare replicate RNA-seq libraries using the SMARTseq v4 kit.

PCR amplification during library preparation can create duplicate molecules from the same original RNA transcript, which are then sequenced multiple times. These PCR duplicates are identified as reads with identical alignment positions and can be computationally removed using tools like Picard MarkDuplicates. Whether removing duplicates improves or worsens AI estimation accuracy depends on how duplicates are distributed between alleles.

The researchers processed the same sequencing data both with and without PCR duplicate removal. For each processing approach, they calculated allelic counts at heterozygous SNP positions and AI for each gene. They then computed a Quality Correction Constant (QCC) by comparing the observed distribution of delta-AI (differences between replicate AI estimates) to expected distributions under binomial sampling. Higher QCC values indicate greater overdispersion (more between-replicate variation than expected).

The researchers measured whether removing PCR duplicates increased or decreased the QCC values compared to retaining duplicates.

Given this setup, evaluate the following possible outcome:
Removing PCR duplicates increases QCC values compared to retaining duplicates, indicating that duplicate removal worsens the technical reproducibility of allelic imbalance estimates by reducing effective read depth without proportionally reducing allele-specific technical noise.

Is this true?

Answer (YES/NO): NO